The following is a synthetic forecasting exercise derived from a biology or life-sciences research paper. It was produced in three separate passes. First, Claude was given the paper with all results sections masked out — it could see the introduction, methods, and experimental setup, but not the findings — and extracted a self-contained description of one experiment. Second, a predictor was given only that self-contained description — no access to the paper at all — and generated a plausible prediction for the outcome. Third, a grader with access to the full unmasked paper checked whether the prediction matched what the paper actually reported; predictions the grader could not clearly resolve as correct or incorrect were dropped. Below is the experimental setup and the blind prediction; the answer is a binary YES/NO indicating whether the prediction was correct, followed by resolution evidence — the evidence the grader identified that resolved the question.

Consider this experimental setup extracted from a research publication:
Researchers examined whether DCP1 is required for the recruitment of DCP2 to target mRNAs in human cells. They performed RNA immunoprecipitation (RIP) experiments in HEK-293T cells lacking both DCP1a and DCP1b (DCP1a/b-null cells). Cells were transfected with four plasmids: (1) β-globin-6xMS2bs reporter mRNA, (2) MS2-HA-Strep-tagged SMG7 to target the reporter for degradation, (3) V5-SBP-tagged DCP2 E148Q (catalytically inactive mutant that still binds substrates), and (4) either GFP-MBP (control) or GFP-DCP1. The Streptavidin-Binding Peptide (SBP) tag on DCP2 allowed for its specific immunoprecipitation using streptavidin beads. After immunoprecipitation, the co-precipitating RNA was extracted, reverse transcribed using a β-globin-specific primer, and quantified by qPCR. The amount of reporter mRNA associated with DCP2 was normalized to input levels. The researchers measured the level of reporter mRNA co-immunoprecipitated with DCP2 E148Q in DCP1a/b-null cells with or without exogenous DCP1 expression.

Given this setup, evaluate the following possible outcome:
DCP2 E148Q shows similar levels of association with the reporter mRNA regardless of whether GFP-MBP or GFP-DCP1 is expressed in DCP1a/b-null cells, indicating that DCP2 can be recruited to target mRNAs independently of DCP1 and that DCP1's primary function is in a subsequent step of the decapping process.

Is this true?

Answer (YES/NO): NO